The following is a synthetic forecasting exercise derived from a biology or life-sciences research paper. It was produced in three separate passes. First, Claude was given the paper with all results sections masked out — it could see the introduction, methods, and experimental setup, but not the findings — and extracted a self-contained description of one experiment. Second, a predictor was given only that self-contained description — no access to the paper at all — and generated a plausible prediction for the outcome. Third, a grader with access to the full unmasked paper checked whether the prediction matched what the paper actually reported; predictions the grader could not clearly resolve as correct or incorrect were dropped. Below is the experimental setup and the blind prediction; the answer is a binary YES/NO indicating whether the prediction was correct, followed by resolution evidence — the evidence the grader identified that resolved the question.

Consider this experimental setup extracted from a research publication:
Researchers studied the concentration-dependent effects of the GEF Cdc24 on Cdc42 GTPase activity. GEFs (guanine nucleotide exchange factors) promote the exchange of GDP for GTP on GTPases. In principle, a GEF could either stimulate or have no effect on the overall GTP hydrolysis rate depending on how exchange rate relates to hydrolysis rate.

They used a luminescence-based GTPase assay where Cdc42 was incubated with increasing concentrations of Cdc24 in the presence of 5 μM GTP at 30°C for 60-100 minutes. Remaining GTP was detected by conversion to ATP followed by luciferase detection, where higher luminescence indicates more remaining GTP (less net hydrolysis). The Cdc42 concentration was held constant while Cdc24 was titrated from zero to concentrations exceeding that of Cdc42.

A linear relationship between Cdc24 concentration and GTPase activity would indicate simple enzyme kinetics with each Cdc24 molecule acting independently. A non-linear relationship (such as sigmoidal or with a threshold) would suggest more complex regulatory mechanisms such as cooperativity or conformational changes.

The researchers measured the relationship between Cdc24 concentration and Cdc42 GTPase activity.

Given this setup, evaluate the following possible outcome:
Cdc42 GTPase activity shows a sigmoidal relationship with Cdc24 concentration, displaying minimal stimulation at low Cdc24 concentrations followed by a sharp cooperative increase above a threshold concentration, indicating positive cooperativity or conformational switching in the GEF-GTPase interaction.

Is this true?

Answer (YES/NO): NO